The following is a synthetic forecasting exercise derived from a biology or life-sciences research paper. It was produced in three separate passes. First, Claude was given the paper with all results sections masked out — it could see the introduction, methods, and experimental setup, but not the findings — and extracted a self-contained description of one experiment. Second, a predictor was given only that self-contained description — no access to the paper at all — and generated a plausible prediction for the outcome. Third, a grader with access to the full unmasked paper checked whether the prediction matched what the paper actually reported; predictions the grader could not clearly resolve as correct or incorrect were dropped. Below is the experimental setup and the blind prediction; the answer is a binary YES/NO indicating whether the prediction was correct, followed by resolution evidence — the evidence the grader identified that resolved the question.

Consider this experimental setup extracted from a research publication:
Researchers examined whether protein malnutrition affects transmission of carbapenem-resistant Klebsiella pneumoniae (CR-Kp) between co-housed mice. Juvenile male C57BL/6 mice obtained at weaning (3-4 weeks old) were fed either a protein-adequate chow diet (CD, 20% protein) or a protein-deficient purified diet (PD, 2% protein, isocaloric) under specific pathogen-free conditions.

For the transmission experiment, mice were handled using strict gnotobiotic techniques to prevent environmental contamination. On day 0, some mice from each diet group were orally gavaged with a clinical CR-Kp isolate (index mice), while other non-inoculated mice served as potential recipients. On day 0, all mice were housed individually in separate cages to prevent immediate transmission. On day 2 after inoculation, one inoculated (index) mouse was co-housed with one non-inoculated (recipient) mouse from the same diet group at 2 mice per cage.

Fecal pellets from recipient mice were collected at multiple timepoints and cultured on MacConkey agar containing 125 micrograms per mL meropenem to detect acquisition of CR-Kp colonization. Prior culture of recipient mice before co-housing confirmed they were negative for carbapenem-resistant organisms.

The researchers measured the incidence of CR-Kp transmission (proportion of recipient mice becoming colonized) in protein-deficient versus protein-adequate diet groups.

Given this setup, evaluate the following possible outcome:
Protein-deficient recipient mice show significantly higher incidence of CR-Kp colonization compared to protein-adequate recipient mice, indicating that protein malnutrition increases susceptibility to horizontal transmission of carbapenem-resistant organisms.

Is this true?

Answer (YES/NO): YES